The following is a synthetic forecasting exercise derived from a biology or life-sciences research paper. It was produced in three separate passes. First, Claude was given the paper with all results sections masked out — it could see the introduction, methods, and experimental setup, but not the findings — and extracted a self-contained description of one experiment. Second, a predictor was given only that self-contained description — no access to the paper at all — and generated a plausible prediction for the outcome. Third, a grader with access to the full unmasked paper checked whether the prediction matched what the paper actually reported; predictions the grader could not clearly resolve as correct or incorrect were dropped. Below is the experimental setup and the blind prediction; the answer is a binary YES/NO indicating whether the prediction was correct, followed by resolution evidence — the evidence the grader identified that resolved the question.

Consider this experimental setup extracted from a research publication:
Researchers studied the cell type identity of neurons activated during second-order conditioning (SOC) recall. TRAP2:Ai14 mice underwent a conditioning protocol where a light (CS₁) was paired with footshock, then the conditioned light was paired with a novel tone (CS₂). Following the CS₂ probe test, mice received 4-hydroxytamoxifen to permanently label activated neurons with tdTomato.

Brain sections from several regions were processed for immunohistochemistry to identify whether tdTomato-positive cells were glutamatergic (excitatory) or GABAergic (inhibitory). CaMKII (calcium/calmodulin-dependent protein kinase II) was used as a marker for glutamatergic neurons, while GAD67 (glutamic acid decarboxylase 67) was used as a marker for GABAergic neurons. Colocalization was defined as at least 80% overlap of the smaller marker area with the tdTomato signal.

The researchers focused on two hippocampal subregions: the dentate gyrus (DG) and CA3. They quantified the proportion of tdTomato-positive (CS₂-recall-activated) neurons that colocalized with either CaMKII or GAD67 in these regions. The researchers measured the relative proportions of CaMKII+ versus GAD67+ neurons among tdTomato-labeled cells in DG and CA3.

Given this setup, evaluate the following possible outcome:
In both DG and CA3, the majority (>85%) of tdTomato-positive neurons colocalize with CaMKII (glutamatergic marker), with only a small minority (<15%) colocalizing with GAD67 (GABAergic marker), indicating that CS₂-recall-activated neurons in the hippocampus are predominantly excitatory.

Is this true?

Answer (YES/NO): NO